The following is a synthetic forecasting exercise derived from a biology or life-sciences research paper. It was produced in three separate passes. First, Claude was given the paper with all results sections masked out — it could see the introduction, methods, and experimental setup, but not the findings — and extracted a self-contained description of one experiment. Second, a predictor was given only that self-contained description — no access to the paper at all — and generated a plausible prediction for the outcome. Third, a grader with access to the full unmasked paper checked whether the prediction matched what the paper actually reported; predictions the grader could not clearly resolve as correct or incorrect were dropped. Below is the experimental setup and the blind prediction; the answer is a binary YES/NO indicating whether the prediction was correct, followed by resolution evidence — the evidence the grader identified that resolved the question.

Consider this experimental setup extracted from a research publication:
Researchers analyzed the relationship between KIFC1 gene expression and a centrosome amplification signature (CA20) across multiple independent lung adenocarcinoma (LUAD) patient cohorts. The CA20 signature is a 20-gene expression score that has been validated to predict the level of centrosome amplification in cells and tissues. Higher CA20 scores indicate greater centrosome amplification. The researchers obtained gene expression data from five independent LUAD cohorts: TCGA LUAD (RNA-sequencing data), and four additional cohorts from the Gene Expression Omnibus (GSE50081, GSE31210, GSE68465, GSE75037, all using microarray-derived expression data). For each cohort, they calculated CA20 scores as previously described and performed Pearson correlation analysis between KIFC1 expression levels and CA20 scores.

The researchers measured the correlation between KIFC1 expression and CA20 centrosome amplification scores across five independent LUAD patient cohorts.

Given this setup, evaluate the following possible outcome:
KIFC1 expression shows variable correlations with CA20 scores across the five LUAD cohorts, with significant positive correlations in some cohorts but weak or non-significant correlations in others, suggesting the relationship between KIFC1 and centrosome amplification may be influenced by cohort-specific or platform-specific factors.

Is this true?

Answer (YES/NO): NO